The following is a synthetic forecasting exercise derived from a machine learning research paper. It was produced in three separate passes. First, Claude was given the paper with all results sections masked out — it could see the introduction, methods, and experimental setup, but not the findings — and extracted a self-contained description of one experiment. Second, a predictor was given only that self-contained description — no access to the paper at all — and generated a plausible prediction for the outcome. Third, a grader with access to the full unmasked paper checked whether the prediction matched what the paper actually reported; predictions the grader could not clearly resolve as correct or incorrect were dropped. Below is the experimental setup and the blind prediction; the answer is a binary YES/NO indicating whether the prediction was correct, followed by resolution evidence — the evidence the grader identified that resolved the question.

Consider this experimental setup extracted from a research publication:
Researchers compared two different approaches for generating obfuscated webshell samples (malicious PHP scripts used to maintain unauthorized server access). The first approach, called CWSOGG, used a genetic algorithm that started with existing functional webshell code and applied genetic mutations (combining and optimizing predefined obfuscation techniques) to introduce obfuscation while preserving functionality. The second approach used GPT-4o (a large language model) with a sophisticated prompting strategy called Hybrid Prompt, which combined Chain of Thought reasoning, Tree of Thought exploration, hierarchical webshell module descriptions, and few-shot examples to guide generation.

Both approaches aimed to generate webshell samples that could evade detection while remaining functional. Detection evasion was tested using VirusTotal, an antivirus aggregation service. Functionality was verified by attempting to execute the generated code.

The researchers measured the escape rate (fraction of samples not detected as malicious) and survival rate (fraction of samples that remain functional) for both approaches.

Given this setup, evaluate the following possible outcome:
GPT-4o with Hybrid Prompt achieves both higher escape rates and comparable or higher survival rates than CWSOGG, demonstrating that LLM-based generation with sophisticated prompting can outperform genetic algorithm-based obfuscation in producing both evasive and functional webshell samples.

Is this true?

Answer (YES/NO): NO